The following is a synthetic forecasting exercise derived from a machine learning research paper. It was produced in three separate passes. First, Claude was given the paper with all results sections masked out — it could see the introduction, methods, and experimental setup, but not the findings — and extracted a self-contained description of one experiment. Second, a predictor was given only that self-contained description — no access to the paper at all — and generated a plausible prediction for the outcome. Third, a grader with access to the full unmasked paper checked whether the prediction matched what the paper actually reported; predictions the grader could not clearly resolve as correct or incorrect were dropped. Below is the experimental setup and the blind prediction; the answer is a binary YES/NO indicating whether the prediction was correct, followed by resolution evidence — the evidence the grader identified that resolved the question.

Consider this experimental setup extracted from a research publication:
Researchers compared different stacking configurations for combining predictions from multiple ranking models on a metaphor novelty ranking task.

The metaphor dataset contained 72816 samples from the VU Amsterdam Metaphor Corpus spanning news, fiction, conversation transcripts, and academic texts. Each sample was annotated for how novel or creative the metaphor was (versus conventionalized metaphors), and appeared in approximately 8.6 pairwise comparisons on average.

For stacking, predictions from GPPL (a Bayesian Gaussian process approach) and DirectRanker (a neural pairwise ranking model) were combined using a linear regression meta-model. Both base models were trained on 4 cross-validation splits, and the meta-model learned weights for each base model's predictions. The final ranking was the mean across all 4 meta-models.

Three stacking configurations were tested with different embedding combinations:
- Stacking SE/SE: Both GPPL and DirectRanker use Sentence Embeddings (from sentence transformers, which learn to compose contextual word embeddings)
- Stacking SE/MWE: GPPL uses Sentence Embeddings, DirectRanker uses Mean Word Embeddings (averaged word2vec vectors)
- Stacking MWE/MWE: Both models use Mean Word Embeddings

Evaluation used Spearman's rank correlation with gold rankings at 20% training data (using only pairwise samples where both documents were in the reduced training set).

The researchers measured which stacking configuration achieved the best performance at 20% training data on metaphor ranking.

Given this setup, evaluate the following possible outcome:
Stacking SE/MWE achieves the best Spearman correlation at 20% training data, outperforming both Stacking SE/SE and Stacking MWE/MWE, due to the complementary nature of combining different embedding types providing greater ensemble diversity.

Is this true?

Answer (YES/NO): NO